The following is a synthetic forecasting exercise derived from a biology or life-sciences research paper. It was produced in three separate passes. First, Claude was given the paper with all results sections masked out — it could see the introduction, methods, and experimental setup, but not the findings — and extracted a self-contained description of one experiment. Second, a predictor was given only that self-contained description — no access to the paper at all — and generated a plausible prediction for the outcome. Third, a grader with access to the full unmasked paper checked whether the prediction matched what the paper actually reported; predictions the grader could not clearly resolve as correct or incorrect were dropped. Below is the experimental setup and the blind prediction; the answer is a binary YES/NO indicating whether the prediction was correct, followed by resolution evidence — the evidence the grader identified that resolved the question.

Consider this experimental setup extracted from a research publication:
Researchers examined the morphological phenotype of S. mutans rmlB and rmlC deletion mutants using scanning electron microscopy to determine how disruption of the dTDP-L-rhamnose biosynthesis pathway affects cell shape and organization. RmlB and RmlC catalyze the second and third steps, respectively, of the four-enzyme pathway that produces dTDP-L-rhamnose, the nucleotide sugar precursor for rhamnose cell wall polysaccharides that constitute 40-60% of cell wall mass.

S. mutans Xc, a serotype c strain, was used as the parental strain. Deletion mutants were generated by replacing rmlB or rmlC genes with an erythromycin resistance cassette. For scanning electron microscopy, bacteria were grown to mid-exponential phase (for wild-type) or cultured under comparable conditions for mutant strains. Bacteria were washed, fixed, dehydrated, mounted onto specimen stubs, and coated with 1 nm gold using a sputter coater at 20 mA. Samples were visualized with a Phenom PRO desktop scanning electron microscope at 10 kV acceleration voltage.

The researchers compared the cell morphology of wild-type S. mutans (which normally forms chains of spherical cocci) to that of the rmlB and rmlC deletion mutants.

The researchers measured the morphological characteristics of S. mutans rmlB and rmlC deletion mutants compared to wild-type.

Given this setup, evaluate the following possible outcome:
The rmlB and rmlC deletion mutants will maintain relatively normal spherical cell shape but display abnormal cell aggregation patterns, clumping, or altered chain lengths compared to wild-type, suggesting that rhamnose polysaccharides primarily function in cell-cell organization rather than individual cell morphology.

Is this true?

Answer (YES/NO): NO